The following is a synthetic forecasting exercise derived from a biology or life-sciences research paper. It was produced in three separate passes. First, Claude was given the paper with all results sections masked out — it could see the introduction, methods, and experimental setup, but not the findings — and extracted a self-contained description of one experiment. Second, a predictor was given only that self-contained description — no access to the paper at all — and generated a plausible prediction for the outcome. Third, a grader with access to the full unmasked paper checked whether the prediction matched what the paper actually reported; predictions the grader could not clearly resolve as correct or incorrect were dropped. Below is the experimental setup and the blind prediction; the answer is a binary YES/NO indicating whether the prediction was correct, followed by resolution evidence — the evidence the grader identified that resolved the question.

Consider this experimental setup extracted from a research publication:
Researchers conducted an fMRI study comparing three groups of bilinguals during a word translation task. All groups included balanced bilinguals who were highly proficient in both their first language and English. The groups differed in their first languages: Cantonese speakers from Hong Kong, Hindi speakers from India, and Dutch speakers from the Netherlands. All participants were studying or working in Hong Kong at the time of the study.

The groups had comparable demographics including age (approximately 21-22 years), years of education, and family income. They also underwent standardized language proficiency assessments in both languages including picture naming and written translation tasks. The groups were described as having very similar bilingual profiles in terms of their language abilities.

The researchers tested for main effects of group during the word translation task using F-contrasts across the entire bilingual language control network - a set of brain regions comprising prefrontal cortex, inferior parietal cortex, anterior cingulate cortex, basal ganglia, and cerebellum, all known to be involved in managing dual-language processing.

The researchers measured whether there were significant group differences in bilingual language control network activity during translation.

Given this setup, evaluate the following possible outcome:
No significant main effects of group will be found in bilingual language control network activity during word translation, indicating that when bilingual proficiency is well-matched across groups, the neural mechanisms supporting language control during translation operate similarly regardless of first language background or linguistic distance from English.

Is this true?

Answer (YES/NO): NO